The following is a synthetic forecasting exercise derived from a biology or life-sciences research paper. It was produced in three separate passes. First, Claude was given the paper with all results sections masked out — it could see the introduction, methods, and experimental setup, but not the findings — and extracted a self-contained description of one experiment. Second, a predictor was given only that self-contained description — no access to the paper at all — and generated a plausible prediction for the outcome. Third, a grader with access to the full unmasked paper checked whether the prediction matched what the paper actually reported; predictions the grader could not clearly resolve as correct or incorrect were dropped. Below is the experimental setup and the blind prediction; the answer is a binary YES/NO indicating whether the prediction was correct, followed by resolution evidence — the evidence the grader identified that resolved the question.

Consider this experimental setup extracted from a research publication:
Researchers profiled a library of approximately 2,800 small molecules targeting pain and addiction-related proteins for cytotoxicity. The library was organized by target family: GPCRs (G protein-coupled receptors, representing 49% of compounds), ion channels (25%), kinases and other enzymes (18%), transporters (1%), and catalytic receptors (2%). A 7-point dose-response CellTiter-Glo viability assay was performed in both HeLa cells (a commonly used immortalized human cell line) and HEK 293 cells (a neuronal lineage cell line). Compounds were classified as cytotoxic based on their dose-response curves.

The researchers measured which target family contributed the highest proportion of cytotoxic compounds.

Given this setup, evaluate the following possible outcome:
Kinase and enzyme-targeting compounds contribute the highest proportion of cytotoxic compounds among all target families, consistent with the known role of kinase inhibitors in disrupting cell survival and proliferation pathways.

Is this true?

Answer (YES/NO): YES